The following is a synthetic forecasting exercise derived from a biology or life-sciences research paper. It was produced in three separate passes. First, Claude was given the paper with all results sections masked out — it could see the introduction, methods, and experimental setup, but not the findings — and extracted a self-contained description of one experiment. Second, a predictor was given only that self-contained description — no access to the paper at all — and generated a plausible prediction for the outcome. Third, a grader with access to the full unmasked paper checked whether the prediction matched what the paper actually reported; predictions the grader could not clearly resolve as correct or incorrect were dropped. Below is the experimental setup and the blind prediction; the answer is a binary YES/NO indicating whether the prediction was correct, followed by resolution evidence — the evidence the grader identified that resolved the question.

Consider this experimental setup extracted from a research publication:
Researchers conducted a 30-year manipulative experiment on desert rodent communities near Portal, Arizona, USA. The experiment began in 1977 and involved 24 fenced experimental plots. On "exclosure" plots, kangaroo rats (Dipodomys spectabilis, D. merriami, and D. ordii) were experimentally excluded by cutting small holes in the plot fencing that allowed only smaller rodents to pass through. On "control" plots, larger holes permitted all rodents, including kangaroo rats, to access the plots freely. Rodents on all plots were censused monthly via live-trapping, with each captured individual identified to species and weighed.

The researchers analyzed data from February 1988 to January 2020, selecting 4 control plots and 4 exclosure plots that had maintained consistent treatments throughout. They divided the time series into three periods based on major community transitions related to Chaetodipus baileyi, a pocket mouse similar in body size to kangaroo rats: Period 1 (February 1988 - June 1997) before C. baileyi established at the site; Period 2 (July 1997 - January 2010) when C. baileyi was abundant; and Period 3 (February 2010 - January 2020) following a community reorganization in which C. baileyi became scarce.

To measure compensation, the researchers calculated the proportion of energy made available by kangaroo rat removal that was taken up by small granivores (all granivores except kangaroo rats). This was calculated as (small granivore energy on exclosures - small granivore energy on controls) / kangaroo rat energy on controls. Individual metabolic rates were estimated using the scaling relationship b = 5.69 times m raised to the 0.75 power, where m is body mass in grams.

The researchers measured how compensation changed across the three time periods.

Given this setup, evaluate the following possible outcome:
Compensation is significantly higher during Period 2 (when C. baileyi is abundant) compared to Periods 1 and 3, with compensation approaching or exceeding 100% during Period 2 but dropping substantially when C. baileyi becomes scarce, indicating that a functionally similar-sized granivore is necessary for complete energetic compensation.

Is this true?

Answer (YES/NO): NO